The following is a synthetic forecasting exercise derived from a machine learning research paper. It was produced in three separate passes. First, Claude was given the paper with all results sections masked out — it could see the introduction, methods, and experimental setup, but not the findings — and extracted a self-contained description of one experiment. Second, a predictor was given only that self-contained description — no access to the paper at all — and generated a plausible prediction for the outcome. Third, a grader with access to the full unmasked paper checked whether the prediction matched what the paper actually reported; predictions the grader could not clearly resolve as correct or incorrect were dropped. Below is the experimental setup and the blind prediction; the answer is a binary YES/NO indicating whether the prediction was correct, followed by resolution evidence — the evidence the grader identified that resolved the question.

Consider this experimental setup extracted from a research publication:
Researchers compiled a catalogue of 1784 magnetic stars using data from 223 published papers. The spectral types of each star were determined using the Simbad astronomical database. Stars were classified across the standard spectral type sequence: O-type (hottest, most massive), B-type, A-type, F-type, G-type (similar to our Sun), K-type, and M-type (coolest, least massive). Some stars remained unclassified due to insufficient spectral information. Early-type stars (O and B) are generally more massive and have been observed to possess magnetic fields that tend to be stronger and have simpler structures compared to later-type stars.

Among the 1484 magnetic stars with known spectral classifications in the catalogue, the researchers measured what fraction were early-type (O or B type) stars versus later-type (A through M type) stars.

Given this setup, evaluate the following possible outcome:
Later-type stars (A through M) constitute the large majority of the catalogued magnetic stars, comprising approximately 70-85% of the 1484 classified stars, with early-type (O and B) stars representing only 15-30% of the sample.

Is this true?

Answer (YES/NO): NO